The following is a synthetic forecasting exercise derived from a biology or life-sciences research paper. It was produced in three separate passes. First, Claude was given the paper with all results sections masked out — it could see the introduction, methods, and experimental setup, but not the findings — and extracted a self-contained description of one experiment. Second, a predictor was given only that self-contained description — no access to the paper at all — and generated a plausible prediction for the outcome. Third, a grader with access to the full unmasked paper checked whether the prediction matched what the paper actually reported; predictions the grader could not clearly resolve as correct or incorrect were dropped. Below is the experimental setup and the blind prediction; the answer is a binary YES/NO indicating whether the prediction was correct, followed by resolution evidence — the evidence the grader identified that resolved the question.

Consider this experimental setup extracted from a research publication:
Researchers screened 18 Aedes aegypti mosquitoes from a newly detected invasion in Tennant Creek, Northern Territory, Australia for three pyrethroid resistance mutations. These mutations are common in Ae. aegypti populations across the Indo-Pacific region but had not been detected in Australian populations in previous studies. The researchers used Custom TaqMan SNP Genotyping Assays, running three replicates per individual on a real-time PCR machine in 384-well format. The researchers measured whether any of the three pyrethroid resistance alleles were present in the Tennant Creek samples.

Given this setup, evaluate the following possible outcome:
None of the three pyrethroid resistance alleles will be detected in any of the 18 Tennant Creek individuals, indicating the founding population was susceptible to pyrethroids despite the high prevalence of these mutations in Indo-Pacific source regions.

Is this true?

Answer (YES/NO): YES